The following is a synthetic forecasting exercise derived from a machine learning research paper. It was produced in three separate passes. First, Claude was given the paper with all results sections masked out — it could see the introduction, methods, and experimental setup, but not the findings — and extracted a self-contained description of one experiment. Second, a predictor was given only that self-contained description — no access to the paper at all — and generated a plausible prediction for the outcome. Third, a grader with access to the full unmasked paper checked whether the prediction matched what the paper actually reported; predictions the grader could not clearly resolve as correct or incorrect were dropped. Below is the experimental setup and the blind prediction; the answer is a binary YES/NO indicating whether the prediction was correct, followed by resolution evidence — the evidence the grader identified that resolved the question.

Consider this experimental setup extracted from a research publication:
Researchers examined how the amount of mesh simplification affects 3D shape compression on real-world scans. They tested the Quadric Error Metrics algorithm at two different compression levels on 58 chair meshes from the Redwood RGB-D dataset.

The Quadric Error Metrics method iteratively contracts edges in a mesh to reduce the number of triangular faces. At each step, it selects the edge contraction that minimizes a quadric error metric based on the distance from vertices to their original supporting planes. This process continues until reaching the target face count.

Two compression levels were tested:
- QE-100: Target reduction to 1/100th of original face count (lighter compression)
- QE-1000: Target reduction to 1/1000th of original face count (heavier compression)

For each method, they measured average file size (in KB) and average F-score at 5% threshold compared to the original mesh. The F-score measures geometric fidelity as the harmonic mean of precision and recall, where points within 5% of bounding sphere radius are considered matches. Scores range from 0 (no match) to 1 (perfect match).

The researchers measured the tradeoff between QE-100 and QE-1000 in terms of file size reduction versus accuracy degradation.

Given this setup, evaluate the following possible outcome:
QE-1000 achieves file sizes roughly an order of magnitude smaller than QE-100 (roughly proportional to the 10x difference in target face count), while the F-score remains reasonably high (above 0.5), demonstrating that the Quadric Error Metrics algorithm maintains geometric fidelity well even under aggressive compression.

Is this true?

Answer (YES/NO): NO